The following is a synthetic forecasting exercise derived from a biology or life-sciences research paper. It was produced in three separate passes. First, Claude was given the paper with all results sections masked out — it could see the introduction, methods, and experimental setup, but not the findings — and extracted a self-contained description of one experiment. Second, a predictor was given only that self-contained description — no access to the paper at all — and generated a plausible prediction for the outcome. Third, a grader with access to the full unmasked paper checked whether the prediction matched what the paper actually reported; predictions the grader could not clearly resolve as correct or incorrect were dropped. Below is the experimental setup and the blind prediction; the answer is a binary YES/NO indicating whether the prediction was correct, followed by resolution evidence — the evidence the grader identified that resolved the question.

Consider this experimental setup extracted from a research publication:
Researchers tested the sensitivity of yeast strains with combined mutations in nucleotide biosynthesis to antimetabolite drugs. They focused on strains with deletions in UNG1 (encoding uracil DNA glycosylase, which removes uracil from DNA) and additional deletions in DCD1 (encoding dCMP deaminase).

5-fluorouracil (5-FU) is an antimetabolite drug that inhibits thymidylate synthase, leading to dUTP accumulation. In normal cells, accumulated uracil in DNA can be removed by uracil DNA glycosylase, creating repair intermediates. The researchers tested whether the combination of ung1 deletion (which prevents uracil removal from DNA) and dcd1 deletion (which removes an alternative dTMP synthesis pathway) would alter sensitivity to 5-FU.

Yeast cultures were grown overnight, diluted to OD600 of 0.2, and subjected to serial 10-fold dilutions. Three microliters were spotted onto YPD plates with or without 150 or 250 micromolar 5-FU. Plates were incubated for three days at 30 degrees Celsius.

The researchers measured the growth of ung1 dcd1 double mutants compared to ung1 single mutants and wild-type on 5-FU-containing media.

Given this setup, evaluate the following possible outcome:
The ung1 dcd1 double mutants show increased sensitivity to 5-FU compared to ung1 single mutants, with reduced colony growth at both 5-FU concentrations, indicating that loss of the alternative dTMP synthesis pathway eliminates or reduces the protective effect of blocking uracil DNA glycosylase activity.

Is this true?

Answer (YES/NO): YES